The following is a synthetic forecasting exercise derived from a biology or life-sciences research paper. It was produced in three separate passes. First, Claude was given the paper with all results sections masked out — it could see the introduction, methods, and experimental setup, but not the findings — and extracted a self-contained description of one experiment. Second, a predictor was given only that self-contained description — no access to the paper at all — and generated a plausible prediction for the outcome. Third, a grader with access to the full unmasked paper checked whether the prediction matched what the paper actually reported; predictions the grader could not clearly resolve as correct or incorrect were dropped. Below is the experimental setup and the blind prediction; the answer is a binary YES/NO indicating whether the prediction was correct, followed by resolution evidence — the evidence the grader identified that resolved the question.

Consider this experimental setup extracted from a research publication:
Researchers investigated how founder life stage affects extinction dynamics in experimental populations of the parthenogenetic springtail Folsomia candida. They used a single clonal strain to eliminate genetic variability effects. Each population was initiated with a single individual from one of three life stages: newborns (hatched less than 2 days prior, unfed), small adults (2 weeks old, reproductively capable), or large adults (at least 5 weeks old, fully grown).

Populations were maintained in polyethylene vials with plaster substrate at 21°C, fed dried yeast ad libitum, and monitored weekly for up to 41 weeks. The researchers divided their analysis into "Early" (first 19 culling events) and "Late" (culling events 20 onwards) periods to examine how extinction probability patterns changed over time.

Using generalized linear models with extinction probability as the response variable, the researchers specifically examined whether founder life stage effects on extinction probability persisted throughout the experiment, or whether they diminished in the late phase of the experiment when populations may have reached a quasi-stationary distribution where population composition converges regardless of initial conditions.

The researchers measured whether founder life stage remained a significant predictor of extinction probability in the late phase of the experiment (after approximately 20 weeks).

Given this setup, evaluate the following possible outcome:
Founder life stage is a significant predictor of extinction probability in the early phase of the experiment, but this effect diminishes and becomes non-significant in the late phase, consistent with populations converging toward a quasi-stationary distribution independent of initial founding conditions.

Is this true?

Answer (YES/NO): NO